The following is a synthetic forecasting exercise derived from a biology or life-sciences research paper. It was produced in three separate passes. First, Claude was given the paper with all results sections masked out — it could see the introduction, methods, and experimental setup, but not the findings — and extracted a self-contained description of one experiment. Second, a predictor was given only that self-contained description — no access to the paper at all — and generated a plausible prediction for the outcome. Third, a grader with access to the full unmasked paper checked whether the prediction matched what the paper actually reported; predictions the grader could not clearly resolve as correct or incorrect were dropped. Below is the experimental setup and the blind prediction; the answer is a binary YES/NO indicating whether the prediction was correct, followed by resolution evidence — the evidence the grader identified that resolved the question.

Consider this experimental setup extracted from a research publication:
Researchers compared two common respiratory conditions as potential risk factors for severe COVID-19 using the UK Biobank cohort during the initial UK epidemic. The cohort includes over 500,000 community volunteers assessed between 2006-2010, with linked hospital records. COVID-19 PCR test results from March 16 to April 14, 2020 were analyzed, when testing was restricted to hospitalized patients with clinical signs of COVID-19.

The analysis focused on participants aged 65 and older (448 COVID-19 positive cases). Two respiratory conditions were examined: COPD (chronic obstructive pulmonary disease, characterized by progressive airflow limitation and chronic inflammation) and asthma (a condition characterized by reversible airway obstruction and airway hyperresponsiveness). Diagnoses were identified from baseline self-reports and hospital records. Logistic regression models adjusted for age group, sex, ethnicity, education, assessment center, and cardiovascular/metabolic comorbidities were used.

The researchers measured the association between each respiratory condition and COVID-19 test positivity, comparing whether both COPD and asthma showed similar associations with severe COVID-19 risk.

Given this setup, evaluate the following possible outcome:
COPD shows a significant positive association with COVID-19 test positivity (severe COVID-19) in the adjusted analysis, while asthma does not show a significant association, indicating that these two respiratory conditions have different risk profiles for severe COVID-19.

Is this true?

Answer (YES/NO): YES